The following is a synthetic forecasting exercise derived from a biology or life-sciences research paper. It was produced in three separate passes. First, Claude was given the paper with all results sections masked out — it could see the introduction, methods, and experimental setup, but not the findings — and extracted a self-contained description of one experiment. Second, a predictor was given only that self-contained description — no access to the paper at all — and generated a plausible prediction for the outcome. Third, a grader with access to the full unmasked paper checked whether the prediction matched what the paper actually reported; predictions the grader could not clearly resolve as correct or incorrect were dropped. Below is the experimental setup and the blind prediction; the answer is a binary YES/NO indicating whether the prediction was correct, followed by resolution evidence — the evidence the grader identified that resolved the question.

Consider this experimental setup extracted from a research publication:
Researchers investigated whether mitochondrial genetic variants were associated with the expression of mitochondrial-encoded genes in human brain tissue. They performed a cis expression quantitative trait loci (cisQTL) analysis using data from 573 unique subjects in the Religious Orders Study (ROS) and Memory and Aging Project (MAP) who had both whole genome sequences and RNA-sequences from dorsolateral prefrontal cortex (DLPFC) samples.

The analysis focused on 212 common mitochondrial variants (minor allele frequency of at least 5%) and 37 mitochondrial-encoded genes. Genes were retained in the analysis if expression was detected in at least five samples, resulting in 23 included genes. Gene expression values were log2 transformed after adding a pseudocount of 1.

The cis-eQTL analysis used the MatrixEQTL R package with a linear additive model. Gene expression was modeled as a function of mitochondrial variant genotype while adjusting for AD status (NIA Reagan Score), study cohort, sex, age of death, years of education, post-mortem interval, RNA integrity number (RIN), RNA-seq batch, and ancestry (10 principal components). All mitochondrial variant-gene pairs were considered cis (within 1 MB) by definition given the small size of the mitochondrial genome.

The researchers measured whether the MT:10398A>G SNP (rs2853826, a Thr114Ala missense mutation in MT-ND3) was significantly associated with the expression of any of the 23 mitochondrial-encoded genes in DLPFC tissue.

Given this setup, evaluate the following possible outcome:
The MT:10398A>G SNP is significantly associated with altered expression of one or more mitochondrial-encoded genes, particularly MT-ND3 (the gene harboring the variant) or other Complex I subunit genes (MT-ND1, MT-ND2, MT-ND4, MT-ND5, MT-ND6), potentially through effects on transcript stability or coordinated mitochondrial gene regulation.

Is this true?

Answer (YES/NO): YES